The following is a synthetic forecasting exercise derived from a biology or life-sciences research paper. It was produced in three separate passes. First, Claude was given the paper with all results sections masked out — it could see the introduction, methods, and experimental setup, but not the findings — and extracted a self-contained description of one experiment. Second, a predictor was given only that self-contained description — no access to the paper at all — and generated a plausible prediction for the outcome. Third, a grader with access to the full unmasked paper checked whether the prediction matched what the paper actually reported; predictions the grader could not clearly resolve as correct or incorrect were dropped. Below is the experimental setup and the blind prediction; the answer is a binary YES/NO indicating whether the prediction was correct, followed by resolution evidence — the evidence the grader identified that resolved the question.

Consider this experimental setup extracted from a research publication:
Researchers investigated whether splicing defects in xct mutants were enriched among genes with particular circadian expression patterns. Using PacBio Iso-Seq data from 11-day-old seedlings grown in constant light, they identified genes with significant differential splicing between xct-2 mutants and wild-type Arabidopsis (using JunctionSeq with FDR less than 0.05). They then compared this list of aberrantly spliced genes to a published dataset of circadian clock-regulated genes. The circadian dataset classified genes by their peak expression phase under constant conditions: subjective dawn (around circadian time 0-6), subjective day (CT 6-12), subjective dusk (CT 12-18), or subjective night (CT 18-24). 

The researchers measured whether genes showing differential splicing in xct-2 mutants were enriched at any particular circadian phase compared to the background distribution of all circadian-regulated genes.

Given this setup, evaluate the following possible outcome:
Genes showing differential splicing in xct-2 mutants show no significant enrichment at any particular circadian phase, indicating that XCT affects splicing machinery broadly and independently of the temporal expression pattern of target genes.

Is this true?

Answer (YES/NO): NO